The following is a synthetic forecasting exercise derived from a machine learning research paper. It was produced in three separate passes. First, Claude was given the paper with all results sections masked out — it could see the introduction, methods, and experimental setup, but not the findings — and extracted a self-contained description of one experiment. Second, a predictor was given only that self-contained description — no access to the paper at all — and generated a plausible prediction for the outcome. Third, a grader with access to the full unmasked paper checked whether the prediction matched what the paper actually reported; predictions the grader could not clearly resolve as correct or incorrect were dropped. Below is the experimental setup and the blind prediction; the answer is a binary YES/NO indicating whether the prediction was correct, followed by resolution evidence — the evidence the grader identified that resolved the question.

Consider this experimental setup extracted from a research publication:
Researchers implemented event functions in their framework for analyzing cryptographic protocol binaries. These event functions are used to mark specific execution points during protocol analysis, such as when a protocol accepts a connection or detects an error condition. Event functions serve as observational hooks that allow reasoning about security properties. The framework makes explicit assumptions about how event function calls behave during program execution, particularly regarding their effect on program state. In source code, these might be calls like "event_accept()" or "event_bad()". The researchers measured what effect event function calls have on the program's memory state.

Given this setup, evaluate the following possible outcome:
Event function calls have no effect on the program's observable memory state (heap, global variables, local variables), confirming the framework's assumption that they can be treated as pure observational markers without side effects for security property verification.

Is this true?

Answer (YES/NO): YES